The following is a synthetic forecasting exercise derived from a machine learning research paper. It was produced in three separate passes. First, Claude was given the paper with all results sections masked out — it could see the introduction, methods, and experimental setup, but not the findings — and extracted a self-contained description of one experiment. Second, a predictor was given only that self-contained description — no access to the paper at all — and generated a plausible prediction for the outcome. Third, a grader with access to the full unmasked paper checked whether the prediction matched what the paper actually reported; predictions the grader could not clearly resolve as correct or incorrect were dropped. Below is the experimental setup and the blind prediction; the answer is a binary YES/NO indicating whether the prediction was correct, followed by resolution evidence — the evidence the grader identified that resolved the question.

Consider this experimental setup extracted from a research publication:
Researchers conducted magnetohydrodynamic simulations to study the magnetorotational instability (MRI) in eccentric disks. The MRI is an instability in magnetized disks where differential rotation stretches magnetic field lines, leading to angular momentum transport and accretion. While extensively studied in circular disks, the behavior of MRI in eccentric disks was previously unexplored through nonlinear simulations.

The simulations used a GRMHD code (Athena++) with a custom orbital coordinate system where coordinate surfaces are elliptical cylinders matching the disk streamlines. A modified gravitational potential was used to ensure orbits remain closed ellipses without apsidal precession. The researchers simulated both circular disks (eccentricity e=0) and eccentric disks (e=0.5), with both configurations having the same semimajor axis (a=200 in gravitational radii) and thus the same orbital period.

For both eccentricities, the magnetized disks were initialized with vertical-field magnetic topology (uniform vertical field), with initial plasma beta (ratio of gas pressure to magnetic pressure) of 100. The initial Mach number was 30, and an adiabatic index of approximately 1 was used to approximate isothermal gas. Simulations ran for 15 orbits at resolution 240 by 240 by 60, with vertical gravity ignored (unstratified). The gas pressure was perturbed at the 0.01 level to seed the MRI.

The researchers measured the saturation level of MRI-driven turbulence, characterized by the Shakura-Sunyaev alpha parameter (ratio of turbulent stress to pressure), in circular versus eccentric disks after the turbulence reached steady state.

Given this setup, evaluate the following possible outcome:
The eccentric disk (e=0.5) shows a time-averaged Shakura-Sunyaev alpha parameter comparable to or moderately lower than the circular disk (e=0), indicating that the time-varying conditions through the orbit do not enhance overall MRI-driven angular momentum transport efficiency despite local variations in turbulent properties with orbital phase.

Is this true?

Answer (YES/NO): YES